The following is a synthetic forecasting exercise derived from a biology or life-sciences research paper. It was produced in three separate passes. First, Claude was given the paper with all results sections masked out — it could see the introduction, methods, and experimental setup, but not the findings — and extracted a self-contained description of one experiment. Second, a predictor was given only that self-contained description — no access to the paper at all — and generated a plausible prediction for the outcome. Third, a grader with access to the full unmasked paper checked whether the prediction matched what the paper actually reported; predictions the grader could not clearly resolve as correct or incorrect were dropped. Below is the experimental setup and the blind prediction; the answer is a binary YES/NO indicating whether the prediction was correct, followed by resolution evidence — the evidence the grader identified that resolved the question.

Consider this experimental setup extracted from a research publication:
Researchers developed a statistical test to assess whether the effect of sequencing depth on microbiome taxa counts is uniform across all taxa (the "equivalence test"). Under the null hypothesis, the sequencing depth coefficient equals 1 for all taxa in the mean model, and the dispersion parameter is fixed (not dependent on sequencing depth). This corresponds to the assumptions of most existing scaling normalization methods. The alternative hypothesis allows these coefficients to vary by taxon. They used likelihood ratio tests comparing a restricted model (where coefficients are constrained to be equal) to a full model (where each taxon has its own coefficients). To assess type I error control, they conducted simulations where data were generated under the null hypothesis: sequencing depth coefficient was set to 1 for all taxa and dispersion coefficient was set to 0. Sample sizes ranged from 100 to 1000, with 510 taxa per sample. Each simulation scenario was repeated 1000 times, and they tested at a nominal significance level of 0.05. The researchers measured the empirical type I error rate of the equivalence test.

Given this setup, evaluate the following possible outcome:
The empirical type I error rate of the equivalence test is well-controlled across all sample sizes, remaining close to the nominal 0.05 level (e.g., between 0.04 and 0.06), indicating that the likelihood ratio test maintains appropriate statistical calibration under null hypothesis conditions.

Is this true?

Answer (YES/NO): NO